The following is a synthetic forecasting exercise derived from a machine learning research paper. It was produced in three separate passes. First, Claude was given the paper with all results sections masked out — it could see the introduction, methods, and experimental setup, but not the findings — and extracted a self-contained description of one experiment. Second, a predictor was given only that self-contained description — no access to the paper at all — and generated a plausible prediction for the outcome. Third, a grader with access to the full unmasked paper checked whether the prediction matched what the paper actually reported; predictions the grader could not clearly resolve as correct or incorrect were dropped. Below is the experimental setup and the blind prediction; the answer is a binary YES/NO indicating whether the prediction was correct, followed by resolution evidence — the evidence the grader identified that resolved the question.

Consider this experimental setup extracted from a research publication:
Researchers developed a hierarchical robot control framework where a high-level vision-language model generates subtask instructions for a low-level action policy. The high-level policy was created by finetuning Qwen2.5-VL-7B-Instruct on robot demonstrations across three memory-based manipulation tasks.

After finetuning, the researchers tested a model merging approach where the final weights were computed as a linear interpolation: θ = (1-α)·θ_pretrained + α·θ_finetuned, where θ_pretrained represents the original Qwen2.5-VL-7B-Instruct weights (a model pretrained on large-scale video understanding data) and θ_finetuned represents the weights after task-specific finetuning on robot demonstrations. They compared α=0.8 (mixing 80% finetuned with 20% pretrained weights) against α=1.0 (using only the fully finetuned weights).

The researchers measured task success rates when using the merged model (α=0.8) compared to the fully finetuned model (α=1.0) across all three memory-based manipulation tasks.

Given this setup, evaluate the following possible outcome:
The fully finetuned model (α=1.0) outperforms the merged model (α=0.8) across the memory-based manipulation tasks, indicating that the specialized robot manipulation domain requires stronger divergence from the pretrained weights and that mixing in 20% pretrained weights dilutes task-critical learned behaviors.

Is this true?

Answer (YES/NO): NO